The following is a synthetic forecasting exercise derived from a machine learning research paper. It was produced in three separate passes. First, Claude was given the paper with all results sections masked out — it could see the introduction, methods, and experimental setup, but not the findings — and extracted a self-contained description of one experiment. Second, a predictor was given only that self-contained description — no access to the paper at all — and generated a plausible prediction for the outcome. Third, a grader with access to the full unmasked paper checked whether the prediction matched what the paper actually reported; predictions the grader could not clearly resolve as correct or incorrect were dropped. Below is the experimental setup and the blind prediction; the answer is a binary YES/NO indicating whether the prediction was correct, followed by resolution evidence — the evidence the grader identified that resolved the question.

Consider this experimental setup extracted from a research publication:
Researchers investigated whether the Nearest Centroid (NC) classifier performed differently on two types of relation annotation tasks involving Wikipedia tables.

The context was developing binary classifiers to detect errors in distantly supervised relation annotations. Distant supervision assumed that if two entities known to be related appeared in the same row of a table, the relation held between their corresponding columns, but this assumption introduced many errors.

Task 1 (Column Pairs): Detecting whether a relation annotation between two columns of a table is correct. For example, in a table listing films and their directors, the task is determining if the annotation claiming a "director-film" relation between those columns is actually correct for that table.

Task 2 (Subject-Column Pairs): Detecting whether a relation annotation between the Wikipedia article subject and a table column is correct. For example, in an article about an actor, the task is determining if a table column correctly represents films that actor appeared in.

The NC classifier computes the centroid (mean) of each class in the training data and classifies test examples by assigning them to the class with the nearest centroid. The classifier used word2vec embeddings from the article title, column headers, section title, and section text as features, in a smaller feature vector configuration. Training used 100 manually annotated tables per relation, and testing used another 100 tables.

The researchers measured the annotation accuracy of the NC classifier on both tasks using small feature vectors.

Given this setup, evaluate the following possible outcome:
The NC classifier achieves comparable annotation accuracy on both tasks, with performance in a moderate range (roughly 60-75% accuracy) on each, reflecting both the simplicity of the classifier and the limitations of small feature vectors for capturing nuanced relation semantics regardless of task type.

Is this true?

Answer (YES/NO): NO